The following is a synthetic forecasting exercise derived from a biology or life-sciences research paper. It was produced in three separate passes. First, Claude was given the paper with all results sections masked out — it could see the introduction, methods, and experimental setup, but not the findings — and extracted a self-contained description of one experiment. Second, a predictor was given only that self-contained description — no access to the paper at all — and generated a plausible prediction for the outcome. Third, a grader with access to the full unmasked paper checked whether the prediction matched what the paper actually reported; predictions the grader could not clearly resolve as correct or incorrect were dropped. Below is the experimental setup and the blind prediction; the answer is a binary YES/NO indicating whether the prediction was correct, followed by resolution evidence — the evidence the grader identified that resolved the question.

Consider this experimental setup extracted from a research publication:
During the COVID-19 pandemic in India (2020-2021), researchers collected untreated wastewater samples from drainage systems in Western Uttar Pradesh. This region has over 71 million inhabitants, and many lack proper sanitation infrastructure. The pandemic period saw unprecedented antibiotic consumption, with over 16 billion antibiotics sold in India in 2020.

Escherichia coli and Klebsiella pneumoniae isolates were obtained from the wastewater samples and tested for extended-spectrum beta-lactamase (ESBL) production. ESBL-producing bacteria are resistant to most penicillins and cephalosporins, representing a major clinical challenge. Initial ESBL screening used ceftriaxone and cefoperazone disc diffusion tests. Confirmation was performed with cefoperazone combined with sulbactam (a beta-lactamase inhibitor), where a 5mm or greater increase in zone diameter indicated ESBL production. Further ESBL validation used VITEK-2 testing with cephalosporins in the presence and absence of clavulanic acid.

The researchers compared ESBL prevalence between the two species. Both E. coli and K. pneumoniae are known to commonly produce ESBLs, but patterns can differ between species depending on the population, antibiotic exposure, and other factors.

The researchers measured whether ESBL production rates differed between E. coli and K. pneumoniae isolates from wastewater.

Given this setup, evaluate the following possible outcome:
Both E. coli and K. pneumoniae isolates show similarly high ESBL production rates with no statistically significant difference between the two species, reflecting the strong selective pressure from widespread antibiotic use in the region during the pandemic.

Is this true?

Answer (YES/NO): NO